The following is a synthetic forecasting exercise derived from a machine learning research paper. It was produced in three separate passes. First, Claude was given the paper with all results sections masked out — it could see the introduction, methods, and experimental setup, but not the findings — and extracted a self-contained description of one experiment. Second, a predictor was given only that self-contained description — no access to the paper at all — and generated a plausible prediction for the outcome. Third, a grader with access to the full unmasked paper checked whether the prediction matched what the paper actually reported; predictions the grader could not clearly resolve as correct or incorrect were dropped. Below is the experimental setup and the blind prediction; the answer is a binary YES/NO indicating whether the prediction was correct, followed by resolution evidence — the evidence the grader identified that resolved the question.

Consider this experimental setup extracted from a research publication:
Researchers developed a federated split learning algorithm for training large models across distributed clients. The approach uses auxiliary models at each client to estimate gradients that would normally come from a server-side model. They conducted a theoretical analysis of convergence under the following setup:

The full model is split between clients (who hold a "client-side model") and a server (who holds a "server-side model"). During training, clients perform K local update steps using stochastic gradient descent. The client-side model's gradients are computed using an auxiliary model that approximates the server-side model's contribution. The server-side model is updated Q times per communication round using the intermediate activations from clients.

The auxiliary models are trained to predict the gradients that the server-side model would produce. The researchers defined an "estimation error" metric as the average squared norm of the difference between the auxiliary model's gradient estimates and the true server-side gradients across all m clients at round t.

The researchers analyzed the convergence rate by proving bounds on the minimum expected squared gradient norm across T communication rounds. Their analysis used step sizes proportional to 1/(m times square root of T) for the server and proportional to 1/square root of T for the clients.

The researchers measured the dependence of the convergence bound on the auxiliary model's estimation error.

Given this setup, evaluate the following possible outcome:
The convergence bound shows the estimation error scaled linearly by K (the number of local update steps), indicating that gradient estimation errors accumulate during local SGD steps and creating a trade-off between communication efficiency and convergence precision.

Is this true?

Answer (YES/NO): YES